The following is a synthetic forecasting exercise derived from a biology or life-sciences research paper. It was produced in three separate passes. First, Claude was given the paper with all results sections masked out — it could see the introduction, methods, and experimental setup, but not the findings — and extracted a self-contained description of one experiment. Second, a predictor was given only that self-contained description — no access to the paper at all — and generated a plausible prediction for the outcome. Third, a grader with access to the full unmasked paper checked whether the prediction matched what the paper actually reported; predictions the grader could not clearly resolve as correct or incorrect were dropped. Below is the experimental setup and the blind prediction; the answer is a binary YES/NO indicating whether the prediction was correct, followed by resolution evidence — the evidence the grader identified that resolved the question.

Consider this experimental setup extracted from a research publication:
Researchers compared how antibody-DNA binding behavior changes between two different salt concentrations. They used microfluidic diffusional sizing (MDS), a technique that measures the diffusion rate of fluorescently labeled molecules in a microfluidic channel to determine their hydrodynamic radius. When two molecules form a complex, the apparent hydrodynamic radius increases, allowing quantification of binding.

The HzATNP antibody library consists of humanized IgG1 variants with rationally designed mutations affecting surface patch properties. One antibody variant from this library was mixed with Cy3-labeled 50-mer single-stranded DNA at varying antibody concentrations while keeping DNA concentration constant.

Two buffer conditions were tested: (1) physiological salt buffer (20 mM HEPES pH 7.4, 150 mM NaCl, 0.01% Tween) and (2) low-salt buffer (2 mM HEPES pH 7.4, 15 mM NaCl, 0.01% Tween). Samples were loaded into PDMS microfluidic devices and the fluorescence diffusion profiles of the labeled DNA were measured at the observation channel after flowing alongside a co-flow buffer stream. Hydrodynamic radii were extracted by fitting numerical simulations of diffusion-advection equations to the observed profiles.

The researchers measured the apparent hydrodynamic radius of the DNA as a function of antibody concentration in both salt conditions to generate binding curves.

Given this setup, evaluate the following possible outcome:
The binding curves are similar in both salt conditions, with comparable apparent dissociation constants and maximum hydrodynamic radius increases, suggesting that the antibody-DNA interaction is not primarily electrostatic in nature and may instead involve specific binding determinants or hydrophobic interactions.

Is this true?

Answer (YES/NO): NO